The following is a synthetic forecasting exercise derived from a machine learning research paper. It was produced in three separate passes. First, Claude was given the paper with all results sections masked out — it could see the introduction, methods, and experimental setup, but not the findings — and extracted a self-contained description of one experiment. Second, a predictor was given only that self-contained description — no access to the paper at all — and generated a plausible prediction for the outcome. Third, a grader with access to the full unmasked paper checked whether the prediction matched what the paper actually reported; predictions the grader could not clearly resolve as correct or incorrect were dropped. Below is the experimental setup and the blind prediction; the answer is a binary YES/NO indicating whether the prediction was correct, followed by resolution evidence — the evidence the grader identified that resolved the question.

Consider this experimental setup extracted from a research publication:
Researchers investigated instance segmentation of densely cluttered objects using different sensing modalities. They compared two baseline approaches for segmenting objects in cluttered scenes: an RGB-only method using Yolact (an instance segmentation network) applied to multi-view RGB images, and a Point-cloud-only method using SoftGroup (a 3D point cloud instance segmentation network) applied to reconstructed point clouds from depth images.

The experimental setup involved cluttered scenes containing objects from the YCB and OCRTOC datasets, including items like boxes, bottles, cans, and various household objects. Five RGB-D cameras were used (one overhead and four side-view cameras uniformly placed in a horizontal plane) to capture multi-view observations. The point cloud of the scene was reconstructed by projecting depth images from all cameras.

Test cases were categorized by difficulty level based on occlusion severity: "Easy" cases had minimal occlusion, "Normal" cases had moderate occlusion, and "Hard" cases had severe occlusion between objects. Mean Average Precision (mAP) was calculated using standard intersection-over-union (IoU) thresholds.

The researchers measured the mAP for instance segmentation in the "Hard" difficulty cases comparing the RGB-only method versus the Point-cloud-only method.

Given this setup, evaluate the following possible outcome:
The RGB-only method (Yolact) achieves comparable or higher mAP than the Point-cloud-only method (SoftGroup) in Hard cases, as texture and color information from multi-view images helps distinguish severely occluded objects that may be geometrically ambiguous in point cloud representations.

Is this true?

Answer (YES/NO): NO